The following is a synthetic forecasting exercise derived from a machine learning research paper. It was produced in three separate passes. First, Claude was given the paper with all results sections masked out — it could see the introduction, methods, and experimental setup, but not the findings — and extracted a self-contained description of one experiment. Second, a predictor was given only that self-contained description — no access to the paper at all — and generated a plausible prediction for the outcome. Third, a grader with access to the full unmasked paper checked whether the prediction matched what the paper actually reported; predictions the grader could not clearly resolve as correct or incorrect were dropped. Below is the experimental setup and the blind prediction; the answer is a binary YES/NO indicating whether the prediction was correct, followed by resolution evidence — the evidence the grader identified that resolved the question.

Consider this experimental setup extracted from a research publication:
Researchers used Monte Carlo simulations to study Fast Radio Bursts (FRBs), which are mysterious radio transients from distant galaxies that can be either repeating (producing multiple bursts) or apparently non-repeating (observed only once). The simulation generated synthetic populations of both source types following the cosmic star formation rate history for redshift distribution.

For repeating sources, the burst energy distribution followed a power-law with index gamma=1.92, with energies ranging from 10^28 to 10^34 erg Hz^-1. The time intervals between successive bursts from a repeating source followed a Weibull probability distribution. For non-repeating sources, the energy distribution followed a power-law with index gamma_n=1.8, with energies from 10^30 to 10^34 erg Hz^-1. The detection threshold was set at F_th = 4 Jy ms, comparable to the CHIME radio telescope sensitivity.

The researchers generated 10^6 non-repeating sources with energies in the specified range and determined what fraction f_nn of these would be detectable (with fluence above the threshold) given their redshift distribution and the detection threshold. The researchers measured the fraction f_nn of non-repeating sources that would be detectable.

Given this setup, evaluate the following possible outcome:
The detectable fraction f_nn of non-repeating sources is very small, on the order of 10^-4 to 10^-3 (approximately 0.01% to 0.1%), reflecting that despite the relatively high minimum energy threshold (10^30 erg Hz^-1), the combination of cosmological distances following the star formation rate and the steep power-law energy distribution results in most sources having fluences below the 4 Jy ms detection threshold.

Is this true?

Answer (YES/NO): NO